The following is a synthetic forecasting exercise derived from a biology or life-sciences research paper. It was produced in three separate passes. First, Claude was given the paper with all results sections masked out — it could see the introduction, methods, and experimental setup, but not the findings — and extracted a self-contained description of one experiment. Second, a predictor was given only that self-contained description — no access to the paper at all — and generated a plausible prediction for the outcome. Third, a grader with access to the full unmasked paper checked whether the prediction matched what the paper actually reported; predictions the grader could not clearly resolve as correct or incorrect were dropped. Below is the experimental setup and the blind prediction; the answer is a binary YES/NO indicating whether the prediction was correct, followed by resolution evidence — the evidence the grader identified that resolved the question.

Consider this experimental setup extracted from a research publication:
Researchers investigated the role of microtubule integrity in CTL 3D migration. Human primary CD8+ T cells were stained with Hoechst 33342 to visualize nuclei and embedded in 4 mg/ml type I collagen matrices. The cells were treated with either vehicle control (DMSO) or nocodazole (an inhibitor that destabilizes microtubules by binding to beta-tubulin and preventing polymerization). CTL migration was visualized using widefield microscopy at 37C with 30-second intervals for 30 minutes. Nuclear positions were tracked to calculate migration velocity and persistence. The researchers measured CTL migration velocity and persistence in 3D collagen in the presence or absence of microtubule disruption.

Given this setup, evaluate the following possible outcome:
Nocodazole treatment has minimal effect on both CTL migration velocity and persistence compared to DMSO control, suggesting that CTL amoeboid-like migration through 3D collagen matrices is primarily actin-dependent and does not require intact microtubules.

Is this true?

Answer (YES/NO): NO